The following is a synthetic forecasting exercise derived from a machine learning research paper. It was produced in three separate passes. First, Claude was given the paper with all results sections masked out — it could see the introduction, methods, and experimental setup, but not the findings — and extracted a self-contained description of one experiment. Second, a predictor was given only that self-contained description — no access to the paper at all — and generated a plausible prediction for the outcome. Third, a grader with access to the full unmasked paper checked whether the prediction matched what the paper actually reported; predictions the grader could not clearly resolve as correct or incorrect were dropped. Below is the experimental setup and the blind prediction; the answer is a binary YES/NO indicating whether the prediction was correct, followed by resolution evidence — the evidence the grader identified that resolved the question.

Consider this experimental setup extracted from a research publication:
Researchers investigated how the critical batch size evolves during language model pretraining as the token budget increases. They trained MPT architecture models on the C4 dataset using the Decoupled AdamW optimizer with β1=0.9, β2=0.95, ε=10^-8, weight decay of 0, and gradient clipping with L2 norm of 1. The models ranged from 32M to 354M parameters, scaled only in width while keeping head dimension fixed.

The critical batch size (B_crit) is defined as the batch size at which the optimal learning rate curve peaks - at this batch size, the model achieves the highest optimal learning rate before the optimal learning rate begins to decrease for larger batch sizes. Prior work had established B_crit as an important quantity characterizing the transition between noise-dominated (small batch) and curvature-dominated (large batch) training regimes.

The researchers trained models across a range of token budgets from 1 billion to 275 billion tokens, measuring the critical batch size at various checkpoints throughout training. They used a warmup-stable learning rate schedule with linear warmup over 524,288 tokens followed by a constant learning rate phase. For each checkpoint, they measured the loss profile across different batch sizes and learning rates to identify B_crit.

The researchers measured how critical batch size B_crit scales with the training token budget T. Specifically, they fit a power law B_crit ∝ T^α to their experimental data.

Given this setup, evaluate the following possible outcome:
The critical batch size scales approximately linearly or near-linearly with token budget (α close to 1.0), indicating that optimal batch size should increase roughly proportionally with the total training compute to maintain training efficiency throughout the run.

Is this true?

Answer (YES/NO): YES